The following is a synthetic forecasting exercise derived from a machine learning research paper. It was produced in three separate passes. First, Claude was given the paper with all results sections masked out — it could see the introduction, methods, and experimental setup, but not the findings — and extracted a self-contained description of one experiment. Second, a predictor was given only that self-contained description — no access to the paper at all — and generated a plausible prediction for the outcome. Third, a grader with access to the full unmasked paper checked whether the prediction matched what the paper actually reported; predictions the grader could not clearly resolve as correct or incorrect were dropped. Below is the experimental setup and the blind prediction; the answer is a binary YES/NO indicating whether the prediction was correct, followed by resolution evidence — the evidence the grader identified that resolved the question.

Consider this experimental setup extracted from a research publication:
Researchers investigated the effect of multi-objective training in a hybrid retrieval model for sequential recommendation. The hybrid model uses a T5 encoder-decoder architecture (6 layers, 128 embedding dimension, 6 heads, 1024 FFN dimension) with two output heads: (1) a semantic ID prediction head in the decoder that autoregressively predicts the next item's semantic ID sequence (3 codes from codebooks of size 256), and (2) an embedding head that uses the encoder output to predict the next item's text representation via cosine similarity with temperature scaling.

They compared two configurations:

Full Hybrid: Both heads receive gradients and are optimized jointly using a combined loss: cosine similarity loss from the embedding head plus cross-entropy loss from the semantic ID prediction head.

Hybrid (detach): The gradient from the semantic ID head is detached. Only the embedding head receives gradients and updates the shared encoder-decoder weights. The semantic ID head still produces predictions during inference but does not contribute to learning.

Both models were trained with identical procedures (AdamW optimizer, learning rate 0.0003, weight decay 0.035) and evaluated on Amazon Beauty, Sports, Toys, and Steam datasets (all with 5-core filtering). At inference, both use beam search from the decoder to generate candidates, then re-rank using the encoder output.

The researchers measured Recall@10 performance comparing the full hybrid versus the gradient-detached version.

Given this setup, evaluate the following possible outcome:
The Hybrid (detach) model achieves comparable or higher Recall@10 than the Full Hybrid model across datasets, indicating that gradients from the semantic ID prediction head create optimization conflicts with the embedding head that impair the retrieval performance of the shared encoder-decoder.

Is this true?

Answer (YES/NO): NO